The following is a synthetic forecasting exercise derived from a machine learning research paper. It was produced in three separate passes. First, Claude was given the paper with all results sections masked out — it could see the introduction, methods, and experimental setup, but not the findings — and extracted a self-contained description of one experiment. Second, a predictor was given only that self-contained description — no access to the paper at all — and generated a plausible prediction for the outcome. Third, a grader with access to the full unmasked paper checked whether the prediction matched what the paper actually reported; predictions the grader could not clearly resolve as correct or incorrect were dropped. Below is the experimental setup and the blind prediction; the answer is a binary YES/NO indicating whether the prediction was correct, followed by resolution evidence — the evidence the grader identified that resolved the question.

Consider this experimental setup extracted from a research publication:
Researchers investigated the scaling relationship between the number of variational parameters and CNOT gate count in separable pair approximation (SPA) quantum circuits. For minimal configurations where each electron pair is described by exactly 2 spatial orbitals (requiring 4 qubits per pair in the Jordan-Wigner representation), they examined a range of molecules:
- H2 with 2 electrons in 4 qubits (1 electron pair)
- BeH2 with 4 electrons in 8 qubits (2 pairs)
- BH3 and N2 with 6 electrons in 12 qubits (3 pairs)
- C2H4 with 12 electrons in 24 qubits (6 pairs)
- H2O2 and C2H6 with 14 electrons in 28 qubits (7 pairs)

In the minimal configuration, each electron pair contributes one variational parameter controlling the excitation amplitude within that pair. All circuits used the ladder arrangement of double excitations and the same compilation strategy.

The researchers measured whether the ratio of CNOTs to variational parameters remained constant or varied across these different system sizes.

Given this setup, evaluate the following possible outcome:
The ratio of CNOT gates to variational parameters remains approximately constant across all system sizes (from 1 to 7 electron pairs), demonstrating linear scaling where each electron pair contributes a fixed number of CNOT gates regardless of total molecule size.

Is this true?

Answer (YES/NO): YES